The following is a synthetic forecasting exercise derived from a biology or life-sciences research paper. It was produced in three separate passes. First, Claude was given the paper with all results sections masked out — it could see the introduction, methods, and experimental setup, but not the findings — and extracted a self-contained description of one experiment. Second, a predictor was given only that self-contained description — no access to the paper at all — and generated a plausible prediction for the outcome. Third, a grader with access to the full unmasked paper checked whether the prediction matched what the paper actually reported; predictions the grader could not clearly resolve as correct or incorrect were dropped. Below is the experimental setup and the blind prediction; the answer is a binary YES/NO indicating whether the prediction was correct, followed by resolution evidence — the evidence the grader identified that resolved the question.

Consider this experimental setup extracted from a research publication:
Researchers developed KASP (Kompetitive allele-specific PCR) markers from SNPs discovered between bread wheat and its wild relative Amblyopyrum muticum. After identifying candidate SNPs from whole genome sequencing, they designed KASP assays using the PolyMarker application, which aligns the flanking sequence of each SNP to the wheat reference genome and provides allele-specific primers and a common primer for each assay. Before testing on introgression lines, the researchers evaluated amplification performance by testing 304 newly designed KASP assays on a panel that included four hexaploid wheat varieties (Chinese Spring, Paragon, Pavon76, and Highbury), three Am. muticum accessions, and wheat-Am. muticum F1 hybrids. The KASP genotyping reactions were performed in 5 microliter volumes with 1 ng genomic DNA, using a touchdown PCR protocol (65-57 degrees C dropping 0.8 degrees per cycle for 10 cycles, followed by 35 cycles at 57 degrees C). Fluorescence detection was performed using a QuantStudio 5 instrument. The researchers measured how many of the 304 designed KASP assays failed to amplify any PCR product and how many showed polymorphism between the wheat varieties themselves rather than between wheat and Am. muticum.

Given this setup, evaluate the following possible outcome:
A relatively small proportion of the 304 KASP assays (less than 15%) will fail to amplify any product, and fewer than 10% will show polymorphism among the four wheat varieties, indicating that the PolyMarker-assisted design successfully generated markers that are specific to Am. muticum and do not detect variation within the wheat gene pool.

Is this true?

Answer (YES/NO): NO